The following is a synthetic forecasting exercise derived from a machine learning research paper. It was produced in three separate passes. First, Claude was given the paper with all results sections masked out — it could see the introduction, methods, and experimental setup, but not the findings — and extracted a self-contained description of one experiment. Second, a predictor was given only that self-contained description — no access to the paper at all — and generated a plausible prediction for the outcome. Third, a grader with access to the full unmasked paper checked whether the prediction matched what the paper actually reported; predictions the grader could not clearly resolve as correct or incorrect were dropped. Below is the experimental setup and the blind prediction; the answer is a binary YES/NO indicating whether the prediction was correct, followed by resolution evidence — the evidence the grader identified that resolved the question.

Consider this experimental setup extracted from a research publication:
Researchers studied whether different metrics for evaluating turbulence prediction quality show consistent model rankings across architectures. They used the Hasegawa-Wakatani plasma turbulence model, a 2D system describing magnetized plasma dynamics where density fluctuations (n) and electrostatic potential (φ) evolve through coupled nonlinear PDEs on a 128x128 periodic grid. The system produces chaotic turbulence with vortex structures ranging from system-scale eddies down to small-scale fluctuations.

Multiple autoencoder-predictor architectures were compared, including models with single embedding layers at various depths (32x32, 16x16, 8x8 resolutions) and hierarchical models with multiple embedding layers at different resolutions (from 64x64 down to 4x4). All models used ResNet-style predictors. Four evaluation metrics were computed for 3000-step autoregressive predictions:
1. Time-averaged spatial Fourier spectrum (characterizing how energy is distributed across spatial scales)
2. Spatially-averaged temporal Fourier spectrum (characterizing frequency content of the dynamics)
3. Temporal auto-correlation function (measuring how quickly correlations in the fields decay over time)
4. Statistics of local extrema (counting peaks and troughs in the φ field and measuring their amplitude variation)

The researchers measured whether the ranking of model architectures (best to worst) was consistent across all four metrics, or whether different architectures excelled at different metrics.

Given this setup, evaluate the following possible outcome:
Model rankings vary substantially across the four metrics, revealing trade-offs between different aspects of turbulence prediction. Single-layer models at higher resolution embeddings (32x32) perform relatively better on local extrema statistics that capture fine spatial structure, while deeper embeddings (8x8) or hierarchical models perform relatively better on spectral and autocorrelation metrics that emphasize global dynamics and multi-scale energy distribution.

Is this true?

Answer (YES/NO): NO